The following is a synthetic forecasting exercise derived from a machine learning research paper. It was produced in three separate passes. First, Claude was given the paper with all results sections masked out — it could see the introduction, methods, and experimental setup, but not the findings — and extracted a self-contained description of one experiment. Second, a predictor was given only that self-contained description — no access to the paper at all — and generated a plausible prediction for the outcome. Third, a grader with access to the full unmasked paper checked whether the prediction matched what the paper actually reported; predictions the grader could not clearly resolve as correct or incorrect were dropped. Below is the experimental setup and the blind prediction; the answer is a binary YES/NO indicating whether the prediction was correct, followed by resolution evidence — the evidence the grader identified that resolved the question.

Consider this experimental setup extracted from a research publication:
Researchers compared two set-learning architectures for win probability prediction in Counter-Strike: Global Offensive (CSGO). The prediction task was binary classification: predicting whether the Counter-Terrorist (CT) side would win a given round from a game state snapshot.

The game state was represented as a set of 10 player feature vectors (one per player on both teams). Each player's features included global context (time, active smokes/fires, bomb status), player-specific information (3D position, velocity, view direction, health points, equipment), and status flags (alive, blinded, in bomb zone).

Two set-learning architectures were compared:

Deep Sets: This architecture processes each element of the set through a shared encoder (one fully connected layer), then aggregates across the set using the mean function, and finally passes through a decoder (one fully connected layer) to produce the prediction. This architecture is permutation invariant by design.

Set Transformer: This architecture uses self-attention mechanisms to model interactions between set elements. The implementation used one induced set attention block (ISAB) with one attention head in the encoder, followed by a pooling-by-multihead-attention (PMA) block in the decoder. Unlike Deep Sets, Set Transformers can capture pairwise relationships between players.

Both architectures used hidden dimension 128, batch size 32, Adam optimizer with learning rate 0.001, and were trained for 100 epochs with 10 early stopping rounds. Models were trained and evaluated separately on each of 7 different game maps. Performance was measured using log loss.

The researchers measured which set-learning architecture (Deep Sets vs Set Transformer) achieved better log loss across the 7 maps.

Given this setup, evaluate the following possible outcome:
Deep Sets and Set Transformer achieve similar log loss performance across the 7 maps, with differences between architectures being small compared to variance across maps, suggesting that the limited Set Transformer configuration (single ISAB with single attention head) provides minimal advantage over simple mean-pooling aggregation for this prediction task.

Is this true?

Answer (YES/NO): NO